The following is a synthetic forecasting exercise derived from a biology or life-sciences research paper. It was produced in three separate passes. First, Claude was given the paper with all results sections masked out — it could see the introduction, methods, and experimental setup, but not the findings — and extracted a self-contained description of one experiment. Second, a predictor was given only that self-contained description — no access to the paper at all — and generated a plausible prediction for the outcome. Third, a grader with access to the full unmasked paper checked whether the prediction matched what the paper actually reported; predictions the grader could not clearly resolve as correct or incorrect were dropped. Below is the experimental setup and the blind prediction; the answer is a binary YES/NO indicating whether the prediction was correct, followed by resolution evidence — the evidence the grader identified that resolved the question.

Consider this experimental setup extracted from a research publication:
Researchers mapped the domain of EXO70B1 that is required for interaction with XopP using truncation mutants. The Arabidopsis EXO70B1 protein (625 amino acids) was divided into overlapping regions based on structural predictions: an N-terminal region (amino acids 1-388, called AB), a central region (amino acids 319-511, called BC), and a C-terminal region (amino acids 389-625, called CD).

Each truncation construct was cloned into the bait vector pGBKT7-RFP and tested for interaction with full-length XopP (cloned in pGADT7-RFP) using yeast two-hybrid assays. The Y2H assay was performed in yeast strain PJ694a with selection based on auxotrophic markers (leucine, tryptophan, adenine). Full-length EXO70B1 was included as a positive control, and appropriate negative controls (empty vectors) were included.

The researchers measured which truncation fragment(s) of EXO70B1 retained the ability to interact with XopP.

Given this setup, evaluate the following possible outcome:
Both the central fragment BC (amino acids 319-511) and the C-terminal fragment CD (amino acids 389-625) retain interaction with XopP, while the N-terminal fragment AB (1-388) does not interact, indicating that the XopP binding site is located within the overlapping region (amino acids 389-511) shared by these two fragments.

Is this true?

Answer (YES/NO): NO